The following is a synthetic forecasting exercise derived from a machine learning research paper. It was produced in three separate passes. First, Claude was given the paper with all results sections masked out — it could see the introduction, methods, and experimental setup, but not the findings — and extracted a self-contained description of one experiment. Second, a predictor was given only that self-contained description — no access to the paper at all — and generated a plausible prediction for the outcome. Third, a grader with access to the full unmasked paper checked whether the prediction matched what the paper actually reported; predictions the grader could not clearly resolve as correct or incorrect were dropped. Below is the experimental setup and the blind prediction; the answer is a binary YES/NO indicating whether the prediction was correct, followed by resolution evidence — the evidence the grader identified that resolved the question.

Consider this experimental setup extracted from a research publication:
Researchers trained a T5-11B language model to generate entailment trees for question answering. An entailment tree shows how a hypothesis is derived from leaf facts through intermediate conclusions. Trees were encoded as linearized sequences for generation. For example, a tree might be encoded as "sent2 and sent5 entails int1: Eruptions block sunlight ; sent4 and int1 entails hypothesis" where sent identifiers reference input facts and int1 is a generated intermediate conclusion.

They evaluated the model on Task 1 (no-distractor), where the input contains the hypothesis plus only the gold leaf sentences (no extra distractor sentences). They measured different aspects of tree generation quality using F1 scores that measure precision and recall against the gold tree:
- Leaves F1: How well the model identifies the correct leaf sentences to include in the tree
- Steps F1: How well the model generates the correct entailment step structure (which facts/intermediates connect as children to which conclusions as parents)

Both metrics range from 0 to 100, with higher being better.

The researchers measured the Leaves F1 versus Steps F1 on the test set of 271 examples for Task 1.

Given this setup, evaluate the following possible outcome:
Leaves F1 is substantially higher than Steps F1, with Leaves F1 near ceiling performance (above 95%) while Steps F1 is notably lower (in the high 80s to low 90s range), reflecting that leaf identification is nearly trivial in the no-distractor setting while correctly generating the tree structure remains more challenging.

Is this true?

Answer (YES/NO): NO